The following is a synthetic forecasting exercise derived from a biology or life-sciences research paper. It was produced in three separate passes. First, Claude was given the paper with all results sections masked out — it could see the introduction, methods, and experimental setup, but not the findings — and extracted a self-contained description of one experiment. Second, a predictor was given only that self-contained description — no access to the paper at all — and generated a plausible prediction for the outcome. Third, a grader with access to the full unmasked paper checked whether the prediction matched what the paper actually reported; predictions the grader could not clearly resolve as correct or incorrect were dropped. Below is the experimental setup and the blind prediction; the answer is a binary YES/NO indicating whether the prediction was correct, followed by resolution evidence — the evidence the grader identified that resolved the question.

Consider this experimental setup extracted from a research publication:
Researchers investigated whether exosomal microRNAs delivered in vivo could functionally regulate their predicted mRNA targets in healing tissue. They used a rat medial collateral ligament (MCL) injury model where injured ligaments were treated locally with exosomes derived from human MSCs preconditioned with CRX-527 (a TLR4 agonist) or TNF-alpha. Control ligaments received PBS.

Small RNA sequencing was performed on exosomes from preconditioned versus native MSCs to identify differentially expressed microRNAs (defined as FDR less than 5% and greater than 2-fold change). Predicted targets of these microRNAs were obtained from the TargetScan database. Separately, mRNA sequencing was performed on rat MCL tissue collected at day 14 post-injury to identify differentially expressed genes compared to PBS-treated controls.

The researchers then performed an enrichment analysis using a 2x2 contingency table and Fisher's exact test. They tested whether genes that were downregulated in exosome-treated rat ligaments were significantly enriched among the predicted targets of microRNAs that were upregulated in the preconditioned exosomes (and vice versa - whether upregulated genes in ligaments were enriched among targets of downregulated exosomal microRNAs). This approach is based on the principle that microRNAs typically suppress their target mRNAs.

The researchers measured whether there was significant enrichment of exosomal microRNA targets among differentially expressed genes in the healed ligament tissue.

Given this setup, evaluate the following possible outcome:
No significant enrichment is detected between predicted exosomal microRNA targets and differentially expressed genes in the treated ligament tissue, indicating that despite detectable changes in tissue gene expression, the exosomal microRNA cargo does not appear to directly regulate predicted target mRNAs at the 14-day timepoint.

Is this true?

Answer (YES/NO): NO